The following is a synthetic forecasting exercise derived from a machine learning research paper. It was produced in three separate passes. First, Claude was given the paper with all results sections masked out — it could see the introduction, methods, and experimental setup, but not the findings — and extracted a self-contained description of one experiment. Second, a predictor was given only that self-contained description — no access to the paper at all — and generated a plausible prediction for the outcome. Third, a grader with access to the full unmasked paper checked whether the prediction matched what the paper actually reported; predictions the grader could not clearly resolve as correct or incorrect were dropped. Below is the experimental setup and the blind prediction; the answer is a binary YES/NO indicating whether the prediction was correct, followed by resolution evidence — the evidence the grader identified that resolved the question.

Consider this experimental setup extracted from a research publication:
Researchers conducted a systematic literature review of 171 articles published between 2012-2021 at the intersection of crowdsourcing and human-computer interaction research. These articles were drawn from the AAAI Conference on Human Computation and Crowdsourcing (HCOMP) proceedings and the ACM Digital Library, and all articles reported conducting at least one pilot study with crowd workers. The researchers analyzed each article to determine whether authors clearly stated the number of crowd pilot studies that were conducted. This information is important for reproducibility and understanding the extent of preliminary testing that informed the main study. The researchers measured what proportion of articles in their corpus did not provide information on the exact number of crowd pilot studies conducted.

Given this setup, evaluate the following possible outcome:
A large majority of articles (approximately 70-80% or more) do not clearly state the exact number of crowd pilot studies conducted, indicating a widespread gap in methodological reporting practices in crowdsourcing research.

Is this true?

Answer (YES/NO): NO